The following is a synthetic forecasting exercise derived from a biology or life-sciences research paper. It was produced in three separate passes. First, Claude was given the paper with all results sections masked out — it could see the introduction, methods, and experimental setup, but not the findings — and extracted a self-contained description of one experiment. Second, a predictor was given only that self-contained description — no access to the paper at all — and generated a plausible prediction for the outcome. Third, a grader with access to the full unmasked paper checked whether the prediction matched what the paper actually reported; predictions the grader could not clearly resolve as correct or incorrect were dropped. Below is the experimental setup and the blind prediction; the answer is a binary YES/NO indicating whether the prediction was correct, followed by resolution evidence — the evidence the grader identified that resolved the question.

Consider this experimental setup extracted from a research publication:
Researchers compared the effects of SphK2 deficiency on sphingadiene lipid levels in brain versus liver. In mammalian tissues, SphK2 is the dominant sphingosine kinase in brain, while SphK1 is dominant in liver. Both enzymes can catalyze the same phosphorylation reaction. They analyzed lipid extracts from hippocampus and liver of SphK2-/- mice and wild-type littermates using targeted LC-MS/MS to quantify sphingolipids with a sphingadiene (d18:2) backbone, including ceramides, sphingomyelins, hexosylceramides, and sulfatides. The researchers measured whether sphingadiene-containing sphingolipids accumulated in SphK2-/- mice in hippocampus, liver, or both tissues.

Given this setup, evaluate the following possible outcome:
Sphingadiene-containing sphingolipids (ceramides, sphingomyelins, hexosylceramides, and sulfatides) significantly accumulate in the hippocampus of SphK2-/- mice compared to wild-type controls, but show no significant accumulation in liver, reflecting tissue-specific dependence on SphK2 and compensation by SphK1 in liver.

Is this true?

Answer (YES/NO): NO